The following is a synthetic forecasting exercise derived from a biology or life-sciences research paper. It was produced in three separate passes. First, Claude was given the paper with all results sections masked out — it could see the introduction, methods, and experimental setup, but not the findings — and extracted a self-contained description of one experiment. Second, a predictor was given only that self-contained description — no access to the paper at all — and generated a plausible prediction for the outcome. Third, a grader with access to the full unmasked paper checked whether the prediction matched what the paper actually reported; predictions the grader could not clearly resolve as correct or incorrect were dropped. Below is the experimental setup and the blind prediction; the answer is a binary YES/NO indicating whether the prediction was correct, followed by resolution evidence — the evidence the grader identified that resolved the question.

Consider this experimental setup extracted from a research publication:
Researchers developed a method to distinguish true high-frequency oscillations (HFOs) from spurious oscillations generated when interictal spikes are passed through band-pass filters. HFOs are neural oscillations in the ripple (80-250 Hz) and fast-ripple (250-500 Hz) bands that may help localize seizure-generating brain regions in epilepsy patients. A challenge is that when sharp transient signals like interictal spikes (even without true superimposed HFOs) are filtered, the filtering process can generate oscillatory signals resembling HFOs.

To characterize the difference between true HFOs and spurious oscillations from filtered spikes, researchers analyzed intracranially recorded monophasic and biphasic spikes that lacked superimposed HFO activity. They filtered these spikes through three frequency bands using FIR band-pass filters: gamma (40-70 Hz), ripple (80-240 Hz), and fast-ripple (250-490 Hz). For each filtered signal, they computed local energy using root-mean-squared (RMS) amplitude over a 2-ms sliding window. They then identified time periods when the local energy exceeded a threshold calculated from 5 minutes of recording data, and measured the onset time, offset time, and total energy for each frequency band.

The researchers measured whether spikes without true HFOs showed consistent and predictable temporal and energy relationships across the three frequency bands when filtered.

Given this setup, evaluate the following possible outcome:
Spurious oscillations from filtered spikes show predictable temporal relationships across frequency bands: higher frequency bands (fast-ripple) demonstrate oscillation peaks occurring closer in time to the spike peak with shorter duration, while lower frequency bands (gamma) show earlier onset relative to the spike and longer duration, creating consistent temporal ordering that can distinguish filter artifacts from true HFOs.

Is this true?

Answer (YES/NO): YES